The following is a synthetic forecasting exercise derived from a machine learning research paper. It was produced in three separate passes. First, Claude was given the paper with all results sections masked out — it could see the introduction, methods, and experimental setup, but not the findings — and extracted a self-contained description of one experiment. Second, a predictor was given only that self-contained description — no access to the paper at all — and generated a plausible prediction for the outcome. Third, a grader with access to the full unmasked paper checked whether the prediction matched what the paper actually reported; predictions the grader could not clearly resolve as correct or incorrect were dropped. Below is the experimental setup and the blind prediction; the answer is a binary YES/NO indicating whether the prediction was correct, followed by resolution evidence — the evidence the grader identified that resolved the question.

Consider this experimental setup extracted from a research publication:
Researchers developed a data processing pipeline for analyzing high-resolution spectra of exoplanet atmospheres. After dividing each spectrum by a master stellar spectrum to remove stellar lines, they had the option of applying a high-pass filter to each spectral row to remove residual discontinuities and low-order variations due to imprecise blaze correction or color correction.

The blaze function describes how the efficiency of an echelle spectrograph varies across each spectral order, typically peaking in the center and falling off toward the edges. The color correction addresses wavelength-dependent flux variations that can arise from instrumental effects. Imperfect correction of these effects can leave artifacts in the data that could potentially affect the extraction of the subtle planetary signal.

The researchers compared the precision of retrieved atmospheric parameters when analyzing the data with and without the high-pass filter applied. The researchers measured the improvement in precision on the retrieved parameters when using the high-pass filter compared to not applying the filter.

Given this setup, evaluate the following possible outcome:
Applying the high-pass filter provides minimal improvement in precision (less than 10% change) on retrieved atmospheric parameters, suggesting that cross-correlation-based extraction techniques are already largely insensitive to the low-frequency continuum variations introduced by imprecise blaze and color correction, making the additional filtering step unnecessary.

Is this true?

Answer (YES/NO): NO